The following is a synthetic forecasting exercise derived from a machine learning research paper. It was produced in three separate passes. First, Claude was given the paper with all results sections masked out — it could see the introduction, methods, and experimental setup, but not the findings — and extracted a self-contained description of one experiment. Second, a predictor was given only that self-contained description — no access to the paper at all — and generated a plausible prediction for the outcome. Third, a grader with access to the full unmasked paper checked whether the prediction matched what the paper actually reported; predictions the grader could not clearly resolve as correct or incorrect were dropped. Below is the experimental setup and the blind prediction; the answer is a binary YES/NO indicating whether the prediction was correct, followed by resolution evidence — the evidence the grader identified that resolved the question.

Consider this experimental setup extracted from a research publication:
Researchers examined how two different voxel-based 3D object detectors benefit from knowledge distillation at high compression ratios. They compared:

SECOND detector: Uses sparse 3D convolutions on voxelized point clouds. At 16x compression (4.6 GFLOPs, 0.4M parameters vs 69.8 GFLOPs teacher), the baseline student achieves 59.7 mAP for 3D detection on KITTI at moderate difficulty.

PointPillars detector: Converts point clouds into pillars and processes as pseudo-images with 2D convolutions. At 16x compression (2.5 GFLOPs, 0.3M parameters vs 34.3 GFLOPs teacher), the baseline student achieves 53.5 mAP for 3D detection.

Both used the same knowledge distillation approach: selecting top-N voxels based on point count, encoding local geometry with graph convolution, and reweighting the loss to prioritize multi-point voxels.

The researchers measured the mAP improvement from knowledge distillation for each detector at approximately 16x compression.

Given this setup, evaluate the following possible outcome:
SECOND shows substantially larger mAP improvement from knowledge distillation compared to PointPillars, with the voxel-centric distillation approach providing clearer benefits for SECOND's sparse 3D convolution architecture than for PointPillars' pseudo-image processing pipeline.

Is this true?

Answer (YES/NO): YES